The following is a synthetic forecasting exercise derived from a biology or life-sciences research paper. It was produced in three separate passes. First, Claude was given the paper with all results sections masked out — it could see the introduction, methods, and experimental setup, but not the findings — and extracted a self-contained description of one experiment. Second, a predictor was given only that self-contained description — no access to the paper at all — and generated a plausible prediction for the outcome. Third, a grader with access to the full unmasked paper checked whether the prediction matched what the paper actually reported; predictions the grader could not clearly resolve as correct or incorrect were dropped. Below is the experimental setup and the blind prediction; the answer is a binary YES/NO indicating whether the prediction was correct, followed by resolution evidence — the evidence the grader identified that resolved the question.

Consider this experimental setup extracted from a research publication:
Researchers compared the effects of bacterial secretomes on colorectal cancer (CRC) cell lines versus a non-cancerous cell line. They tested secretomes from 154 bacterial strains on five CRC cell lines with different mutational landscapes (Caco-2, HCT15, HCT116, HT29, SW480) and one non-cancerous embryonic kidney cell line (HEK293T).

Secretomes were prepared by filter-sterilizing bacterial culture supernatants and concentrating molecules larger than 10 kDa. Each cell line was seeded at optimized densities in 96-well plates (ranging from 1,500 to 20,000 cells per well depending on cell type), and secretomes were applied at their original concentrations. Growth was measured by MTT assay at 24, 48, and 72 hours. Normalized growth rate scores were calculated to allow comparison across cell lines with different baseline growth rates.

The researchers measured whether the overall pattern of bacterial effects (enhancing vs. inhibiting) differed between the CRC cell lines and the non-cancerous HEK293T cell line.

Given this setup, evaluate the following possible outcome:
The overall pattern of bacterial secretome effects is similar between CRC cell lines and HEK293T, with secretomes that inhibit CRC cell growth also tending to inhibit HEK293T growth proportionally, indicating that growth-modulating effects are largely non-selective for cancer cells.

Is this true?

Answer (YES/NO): NO